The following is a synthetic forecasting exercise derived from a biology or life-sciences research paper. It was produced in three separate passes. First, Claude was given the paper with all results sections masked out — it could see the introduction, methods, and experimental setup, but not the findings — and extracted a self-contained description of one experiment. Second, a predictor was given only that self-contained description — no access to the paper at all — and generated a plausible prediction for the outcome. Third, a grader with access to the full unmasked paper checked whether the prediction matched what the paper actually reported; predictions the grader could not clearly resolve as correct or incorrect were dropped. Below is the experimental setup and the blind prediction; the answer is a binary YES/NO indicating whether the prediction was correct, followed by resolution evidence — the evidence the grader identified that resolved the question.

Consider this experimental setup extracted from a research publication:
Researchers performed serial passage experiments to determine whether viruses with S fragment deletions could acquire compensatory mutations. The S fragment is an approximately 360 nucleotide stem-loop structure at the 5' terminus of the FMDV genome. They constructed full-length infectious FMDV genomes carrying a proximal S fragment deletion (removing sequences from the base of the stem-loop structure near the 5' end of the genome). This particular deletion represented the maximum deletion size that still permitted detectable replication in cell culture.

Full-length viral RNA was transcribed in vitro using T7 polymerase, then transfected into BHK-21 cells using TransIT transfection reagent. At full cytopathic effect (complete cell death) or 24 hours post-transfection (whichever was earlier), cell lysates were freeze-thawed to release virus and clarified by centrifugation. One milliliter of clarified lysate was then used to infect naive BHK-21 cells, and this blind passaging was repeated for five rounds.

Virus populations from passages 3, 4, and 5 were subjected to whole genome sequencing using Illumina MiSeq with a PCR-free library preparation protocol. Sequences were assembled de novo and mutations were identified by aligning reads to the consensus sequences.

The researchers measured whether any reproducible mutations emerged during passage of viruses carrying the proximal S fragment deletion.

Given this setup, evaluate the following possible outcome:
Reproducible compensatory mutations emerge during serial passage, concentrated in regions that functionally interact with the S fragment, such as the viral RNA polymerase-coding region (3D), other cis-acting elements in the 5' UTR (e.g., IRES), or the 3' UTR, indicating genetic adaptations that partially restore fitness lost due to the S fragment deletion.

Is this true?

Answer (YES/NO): NO